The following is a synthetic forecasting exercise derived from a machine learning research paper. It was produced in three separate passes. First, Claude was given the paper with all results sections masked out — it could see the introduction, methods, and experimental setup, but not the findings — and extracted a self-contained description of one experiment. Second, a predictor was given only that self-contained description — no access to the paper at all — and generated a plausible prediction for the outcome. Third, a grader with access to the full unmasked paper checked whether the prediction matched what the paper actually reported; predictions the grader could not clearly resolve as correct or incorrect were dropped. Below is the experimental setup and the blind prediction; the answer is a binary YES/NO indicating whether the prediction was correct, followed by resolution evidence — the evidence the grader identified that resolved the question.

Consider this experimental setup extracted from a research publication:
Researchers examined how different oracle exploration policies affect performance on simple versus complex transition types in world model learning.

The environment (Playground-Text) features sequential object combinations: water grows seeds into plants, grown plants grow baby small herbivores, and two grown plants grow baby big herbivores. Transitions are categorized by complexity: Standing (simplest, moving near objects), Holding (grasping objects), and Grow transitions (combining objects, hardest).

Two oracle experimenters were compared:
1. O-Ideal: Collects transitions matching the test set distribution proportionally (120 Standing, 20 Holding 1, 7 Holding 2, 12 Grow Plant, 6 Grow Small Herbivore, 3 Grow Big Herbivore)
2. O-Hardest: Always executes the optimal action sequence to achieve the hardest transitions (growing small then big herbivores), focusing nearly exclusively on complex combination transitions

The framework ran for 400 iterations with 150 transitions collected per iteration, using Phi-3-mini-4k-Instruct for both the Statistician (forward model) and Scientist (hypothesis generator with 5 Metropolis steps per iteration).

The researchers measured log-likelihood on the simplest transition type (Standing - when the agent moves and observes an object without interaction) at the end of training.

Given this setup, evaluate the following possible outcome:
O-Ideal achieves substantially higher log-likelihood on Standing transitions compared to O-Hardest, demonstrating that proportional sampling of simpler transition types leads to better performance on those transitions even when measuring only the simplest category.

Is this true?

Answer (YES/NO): YES